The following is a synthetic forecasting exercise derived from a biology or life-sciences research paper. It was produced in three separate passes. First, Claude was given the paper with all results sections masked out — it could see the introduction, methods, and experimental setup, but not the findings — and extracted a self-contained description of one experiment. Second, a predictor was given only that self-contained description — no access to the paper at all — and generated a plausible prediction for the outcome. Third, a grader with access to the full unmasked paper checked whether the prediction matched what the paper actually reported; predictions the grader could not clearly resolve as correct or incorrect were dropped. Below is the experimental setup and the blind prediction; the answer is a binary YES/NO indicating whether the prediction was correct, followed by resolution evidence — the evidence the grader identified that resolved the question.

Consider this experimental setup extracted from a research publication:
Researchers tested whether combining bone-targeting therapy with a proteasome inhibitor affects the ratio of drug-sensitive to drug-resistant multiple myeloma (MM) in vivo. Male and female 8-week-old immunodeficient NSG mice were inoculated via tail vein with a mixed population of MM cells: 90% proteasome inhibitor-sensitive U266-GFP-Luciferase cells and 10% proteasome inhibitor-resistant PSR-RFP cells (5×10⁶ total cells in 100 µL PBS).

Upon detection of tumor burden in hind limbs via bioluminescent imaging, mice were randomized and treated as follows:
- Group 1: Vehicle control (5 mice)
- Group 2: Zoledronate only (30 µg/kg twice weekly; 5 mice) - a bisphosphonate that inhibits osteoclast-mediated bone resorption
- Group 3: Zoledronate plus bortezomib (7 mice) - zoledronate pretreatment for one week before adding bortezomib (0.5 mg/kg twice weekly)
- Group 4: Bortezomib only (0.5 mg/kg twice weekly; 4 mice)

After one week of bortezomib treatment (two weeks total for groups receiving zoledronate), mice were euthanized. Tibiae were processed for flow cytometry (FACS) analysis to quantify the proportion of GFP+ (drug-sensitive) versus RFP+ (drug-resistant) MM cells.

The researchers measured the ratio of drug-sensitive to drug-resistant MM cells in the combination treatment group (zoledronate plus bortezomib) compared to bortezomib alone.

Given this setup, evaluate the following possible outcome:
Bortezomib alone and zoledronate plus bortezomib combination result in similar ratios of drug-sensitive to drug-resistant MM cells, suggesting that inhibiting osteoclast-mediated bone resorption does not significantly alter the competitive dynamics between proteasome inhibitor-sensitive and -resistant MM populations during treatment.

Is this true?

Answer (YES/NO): NO